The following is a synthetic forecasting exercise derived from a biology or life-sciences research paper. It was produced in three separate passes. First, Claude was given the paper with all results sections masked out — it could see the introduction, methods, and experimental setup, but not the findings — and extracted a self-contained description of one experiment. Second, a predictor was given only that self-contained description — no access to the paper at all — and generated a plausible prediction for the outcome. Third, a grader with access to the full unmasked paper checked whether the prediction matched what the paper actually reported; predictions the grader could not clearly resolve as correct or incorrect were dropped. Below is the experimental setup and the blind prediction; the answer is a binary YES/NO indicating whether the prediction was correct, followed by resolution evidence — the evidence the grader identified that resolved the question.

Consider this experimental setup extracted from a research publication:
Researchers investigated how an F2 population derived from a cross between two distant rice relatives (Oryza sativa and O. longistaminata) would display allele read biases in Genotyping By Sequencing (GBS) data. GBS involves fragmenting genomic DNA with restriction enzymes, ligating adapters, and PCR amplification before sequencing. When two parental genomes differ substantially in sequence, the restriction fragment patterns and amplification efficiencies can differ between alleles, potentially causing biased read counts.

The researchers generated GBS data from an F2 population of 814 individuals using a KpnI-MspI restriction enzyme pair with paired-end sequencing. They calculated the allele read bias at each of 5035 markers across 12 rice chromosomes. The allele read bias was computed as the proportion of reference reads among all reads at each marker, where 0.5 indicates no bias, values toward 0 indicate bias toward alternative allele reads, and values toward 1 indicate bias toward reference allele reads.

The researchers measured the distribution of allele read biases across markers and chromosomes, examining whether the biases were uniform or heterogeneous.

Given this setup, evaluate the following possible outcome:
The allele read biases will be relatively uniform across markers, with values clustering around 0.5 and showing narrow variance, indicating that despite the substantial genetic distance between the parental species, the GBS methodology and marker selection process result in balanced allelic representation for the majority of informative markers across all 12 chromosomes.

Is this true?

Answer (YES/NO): NO